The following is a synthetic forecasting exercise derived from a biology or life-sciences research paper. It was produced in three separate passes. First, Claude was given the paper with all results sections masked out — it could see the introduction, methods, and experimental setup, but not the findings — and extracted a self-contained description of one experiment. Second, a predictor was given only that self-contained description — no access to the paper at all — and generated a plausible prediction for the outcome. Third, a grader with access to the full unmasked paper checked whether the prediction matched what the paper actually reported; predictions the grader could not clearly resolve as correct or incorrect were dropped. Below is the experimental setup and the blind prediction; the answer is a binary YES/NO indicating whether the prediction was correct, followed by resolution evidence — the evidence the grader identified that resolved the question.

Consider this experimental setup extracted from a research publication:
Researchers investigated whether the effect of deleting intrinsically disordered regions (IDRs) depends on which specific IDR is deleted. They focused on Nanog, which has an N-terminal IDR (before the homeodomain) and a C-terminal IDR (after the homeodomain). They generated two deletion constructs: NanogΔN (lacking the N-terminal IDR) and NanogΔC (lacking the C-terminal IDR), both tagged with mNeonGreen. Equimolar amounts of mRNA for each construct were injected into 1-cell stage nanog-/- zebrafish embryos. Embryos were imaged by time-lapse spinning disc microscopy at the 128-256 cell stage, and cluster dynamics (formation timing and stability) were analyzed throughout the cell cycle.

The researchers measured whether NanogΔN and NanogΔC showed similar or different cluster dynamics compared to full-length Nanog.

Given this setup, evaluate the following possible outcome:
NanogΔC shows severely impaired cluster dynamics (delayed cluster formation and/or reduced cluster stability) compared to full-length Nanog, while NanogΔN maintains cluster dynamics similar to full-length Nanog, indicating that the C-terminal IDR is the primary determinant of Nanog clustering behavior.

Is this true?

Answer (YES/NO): NO